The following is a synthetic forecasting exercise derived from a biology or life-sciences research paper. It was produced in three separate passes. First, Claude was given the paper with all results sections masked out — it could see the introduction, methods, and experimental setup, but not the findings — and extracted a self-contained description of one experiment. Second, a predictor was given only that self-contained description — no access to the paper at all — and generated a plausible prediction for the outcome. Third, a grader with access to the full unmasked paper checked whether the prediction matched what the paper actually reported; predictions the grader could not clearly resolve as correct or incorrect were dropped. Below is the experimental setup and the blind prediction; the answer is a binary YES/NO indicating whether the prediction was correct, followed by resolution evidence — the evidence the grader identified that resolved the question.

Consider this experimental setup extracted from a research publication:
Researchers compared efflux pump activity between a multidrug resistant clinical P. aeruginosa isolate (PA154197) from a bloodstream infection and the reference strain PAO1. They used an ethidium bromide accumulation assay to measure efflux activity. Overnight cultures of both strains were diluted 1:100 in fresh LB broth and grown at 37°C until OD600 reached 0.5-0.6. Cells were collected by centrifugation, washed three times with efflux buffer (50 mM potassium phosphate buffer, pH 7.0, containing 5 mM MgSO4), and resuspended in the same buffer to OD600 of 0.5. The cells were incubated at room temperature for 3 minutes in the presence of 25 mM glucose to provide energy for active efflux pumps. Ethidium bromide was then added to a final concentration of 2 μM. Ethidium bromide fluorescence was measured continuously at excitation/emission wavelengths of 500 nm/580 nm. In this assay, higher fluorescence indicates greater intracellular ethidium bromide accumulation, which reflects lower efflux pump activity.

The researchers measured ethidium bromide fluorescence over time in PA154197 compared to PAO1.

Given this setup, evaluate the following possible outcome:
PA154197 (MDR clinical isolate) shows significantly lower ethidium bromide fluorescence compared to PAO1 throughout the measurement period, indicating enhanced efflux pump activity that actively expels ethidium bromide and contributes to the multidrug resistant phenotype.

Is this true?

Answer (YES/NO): YES